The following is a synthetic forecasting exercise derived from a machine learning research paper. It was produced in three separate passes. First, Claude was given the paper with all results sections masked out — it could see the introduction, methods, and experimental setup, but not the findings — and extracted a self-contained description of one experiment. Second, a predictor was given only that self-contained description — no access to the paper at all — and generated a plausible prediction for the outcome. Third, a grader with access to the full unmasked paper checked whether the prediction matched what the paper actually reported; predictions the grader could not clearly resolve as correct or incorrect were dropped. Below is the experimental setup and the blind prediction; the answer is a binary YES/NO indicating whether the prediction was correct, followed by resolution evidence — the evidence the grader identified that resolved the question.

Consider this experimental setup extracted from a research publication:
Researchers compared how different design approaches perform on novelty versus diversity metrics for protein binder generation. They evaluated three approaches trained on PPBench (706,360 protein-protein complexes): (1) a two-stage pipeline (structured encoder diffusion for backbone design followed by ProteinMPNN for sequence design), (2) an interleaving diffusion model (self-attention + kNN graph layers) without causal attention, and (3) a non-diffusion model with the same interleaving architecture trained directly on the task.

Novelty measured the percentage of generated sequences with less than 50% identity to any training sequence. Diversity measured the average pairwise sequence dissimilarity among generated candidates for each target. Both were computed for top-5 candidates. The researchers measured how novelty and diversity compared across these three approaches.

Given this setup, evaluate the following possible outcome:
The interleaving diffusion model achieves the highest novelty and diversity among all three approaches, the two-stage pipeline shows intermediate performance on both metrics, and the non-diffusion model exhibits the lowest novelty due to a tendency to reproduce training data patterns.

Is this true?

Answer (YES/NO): YES